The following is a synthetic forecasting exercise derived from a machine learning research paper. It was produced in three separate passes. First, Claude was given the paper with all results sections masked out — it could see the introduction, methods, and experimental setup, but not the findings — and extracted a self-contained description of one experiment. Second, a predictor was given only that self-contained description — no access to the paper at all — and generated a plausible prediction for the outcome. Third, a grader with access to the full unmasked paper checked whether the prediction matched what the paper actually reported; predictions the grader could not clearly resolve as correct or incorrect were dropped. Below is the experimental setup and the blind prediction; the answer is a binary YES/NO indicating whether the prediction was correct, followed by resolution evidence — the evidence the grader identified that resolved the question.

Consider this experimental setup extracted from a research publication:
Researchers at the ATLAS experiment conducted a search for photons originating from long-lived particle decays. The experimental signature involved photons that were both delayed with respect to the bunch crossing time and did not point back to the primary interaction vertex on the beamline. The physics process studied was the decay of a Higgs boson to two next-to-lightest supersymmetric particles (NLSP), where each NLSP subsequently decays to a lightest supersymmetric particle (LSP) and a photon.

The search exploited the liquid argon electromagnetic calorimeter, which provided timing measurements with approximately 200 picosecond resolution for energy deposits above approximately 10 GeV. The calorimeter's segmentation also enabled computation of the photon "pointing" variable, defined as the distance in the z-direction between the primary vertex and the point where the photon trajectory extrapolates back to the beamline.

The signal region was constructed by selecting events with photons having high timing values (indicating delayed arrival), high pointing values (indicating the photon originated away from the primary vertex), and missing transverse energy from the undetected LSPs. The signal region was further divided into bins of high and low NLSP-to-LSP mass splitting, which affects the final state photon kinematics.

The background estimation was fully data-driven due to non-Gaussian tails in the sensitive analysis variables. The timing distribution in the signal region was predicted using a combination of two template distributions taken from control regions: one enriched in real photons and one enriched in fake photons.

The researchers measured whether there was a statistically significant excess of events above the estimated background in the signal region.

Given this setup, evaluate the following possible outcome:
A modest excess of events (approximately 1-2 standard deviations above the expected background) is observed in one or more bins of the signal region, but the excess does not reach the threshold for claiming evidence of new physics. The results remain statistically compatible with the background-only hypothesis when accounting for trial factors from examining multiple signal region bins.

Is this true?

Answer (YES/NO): NO